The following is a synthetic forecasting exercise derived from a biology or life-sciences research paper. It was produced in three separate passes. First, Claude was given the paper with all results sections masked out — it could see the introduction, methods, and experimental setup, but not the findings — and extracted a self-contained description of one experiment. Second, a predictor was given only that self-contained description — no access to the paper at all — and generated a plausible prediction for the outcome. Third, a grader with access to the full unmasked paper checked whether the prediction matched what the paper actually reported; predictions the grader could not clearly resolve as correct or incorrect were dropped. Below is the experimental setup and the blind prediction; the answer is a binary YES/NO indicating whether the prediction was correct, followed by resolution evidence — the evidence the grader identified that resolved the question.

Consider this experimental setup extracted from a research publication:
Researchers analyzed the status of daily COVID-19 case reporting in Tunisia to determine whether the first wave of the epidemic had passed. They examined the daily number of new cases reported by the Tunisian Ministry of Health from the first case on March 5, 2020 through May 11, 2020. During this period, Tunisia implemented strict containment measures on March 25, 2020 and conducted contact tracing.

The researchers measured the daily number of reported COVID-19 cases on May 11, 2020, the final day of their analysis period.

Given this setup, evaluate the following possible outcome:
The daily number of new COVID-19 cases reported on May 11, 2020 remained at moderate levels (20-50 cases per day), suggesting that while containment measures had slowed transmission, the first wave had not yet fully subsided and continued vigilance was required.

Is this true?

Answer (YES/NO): NO